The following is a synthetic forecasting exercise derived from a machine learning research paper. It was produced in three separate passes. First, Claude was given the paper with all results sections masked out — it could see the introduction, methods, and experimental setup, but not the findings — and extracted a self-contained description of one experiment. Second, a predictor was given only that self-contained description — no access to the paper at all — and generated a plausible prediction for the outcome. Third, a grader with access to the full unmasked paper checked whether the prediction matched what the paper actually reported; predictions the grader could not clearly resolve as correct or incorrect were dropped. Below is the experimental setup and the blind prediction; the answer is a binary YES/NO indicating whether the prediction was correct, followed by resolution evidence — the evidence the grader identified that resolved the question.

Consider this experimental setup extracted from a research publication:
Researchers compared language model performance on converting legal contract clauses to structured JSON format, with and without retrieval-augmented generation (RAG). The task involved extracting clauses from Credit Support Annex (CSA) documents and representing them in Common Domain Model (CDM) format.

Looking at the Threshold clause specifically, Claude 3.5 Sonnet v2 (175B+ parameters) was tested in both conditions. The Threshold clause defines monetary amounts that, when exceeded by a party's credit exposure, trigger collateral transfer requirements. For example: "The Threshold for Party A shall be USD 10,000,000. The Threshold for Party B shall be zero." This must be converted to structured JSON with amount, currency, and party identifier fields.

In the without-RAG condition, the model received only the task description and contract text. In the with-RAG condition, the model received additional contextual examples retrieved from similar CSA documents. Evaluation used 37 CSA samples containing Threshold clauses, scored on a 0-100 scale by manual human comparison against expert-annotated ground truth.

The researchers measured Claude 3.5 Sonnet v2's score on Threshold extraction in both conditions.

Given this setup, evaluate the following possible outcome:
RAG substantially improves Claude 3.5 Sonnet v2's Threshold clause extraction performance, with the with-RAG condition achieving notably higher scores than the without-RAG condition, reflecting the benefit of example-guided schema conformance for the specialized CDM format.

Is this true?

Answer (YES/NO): YES